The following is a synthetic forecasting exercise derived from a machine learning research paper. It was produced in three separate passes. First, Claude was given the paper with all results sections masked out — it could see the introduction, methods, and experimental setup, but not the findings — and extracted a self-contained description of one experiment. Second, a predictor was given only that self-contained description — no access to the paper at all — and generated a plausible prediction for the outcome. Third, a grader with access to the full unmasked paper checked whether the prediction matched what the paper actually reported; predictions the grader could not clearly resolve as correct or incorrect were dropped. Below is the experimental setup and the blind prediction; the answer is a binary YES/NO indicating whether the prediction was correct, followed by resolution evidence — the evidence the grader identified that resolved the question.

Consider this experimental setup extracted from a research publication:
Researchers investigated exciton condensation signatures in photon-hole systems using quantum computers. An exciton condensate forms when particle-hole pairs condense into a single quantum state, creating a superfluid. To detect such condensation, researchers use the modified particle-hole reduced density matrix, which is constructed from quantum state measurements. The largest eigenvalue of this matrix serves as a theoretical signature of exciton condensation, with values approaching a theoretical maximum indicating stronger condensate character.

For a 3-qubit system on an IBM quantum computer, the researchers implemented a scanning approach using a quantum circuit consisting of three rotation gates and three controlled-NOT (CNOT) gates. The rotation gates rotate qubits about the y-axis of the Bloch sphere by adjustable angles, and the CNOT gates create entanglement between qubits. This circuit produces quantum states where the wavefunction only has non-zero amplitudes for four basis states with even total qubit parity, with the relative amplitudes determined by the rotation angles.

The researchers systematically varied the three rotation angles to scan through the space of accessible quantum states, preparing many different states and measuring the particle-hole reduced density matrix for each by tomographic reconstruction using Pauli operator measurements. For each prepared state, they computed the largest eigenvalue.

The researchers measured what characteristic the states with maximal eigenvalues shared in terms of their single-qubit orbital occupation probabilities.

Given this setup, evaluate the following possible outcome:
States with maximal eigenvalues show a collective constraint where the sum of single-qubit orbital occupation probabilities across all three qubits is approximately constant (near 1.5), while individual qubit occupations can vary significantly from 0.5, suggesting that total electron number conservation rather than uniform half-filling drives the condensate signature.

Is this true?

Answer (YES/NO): NO